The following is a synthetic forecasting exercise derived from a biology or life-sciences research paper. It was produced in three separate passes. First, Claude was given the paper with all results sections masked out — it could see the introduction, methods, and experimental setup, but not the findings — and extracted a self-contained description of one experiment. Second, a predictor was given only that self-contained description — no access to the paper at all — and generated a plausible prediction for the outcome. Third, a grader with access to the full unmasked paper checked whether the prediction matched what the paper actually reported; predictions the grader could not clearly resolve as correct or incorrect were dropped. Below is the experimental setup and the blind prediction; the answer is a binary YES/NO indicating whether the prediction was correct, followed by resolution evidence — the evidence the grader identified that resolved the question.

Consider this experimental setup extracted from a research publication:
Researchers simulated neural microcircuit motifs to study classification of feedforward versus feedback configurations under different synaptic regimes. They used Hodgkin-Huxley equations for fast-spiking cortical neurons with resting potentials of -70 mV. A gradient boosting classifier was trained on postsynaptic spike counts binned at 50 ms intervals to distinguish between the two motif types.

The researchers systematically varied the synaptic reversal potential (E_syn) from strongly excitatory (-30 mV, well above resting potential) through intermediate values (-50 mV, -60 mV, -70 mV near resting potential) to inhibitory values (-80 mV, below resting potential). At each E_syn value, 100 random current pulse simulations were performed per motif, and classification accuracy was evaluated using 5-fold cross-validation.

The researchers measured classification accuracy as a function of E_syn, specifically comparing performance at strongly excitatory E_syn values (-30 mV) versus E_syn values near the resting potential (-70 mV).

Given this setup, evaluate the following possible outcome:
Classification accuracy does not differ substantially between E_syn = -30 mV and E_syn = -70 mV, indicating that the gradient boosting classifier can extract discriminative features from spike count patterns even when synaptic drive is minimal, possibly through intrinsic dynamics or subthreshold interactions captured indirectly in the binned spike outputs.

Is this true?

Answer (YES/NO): NO